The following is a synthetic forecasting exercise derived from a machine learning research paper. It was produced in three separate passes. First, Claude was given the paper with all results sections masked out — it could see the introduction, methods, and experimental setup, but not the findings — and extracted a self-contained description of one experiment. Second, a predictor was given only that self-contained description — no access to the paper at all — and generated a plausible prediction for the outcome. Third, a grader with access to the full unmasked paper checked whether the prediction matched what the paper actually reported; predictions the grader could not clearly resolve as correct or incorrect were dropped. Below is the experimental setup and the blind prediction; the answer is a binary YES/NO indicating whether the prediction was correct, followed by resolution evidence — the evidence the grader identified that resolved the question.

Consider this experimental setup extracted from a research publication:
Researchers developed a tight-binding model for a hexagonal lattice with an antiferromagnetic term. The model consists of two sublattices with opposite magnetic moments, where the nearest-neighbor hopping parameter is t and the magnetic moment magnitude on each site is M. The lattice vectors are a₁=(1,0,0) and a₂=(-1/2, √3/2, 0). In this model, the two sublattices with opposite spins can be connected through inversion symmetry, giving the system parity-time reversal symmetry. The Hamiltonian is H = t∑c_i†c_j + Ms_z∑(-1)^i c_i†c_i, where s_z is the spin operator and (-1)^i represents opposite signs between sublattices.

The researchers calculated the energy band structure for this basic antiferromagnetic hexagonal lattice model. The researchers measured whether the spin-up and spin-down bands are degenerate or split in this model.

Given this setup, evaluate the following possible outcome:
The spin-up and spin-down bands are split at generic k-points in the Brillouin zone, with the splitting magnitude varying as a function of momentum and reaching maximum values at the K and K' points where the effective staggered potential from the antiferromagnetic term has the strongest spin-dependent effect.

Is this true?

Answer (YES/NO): NO